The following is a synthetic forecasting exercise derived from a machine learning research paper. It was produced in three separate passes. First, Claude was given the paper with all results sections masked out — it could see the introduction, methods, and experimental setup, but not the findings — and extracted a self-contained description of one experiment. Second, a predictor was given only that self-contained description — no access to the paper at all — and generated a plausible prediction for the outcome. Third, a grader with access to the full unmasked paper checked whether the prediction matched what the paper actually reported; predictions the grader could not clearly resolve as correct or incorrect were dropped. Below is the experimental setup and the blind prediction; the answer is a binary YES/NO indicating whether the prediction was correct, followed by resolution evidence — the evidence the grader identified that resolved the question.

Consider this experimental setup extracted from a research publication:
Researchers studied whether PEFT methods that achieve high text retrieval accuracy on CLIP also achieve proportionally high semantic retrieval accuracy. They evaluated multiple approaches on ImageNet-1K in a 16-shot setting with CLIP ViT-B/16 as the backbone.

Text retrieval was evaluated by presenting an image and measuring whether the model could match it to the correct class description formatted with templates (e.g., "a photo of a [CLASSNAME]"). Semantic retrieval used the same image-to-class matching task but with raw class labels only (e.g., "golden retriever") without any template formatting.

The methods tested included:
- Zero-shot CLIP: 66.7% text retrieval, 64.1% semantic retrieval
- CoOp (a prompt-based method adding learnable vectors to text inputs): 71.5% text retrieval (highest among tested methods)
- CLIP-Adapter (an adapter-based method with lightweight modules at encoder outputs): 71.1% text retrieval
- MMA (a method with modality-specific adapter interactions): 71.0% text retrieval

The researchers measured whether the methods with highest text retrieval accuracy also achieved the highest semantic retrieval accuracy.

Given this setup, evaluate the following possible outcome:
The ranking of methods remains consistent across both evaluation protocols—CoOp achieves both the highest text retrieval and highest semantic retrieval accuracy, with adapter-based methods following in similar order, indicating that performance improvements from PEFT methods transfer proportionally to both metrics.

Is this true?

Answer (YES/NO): NO